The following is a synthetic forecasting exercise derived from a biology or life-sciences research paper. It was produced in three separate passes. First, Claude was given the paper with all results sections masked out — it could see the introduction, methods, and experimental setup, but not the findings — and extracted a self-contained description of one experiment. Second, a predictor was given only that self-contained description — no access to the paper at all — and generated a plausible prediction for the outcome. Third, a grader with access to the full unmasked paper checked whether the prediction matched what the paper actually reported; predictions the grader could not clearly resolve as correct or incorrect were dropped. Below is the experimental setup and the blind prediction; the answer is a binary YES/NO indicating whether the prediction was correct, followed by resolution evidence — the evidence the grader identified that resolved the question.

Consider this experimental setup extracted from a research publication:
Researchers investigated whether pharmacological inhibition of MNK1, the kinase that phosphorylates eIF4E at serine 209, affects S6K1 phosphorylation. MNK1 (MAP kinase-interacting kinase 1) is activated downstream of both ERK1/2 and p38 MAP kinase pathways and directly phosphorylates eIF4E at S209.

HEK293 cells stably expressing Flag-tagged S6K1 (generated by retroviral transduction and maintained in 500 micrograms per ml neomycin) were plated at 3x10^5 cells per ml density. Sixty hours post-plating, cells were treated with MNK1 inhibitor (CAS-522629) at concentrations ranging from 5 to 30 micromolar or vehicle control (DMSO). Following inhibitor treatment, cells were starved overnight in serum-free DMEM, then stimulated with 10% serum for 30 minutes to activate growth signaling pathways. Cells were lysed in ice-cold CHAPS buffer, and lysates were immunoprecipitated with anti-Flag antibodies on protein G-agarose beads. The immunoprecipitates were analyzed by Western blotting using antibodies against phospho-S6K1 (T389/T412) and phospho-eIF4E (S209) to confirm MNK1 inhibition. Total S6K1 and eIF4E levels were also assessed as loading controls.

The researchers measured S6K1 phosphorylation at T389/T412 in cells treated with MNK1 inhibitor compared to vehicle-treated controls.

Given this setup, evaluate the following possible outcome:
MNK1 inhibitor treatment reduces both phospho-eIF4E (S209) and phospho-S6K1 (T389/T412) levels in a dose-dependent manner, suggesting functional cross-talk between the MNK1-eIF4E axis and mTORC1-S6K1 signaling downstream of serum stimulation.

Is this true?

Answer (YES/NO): NO